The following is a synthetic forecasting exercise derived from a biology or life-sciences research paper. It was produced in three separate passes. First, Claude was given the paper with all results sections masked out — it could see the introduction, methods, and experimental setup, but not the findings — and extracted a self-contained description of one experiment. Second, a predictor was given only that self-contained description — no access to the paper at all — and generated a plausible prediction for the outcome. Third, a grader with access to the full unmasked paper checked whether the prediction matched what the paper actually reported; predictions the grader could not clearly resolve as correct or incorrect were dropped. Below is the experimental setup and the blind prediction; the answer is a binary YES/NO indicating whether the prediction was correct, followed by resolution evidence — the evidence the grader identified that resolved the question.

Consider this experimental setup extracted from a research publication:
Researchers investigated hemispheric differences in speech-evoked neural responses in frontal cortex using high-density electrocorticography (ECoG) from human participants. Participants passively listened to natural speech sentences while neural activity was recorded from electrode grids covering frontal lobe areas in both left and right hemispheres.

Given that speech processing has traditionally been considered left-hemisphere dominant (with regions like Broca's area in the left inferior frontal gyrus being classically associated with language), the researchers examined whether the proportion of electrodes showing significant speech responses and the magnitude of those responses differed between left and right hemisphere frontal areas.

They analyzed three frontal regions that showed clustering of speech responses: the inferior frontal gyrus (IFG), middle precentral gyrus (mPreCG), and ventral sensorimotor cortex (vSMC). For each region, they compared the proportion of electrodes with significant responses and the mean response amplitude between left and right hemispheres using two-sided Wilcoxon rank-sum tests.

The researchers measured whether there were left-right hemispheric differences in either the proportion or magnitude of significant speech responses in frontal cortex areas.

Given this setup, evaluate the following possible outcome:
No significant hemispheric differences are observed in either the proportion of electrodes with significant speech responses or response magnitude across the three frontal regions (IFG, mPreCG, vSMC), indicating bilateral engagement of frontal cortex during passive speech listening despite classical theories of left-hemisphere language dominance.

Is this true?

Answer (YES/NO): YES